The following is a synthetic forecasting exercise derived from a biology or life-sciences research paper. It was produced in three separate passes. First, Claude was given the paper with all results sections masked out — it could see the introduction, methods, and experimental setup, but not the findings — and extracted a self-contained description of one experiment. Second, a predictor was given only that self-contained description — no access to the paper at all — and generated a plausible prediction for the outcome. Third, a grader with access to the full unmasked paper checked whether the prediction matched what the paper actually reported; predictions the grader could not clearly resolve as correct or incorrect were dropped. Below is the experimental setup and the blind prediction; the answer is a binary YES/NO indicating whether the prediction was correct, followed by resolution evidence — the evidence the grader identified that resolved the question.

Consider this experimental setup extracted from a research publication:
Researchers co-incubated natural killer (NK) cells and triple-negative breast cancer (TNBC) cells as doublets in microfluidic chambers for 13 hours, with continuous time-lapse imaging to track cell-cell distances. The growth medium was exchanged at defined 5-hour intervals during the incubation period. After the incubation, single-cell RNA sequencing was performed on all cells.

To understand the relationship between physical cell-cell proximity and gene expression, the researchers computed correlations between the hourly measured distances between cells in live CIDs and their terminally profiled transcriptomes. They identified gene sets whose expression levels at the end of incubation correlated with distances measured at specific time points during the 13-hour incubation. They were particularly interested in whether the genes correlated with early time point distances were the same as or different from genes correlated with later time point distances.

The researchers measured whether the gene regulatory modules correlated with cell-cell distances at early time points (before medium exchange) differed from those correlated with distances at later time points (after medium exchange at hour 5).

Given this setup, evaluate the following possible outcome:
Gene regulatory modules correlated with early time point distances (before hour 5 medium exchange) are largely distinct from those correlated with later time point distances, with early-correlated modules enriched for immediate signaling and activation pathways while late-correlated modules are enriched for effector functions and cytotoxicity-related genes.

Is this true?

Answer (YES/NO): NO